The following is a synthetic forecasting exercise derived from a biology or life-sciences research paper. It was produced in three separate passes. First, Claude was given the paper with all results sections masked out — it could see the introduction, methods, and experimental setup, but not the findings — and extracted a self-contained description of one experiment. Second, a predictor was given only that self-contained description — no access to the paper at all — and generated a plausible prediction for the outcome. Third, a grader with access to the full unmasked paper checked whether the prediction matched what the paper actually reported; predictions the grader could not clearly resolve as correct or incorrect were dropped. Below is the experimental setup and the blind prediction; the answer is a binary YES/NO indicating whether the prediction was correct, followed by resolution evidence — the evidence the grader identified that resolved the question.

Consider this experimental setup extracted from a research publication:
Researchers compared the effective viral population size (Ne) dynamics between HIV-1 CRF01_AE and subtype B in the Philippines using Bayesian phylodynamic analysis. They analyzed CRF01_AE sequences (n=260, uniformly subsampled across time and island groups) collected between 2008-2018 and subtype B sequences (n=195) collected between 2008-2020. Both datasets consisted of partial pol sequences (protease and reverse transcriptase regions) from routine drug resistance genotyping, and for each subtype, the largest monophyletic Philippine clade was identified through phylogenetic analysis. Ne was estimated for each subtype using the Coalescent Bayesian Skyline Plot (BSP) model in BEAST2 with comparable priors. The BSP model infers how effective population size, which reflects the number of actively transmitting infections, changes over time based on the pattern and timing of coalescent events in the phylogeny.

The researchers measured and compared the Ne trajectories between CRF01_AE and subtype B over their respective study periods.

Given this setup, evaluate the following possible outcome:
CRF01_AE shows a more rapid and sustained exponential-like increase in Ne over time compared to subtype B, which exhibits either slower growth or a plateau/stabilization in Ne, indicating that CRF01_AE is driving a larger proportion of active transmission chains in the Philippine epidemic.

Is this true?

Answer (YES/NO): YES